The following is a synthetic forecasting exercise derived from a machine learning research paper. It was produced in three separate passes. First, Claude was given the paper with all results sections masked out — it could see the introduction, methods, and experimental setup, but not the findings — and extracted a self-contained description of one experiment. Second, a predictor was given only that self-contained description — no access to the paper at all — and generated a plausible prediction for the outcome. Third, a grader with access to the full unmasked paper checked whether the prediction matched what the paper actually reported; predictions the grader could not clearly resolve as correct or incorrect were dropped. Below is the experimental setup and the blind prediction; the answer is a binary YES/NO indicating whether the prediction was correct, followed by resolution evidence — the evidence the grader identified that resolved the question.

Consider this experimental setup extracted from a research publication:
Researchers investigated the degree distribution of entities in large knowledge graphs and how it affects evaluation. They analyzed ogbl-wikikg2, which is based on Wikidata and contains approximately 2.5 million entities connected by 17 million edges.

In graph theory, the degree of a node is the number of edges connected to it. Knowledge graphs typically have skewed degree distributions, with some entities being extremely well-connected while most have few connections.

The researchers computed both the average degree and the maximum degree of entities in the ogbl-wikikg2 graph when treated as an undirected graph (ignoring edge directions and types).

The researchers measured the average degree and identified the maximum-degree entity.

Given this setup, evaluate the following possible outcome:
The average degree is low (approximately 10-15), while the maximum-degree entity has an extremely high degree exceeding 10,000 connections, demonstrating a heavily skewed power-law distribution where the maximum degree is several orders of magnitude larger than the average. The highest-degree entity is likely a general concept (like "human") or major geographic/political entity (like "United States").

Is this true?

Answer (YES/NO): YES